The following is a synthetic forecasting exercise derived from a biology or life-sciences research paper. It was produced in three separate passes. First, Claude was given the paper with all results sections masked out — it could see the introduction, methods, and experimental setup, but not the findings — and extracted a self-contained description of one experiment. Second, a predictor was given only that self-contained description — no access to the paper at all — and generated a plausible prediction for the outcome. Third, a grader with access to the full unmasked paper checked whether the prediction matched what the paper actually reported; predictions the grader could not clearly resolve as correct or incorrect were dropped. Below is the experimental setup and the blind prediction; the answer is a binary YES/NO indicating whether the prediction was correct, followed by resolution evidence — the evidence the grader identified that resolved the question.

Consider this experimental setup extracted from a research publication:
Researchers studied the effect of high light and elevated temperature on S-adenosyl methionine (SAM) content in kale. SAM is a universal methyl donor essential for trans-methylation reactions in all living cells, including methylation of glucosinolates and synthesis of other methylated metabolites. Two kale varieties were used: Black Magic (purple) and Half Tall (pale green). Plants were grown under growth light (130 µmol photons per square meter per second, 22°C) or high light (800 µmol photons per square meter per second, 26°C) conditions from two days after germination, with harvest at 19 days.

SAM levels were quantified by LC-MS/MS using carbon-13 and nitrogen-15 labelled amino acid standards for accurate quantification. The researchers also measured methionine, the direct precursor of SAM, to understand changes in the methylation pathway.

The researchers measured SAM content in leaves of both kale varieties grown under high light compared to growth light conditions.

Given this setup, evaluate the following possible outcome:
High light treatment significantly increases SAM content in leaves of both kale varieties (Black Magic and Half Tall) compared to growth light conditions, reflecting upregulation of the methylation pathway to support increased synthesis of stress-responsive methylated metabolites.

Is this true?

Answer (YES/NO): NO